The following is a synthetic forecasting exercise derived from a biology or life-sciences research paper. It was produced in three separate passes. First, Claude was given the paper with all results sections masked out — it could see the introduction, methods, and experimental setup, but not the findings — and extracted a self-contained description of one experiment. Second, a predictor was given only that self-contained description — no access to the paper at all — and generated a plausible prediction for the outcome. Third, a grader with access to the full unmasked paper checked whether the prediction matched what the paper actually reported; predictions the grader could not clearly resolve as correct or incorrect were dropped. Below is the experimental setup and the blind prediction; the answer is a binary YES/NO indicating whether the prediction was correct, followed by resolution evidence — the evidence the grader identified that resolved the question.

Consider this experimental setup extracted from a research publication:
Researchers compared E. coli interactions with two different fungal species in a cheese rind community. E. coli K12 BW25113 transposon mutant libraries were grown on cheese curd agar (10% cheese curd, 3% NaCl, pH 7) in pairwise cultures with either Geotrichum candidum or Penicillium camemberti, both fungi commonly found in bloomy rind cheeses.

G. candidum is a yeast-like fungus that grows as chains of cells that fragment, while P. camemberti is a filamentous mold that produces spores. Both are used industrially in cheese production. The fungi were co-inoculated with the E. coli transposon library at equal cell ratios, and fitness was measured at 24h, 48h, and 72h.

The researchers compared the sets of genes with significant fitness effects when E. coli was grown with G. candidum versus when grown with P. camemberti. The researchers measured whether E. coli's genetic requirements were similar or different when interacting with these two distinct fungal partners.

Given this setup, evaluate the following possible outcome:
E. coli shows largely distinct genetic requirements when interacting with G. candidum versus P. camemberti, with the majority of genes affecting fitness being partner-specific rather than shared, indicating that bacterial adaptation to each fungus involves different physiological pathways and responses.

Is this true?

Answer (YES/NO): NO